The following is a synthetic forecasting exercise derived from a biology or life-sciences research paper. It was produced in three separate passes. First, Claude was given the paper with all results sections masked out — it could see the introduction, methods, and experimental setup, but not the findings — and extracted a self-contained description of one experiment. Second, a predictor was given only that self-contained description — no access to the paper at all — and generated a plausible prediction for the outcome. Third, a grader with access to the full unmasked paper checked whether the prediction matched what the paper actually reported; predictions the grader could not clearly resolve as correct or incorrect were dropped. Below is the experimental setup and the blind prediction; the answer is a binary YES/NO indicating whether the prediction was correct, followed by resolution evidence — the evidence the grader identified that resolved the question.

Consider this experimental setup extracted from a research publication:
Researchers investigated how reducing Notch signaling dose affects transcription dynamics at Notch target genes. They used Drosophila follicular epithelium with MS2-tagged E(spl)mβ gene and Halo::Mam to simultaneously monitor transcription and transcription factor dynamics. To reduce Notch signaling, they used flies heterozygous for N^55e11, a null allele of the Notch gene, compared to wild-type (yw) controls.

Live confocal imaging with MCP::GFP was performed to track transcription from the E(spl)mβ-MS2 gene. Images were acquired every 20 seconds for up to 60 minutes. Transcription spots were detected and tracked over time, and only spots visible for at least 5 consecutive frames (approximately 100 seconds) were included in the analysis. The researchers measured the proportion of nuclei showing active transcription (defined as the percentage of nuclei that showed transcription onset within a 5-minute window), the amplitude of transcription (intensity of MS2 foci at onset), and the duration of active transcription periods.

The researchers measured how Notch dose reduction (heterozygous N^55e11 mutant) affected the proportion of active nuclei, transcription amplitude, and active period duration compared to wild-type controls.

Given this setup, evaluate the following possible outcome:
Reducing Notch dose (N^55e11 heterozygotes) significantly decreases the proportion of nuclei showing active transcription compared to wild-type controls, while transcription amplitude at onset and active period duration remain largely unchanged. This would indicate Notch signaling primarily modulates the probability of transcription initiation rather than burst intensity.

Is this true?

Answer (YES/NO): NO